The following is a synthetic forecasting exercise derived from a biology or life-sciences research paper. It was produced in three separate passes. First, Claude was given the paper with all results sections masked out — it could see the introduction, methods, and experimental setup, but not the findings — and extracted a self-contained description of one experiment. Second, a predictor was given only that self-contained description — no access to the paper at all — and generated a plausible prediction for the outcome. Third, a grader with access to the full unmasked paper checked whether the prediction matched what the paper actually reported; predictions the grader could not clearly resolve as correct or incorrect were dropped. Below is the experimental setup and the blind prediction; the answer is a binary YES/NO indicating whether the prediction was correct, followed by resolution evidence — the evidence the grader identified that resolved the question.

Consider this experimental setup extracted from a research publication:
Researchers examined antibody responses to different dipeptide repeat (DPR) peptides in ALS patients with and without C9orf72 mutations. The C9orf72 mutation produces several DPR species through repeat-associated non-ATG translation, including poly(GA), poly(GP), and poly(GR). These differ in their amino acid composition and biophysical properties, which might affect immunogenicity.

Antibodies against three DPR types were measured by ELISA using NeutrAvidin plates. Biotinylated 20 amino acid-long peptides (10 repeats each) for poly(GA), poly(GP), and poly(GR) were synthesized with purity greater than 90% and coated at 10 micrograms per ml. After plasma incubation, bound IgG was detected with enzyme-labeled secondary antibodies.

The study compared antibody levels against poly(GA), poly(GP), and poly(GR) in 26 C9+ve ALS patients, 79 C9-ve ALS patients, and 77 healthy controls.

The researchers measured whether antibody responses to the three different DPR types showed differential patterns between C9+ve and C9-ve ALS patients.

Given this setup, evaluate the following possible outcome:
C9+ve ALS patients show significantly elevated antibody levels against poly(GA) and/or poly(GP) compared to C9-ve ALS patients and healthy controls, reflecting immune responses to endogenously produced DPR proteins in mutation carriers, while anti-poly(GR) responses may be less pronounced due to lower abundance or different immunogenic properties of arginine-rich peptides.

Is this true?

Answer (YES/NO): YES